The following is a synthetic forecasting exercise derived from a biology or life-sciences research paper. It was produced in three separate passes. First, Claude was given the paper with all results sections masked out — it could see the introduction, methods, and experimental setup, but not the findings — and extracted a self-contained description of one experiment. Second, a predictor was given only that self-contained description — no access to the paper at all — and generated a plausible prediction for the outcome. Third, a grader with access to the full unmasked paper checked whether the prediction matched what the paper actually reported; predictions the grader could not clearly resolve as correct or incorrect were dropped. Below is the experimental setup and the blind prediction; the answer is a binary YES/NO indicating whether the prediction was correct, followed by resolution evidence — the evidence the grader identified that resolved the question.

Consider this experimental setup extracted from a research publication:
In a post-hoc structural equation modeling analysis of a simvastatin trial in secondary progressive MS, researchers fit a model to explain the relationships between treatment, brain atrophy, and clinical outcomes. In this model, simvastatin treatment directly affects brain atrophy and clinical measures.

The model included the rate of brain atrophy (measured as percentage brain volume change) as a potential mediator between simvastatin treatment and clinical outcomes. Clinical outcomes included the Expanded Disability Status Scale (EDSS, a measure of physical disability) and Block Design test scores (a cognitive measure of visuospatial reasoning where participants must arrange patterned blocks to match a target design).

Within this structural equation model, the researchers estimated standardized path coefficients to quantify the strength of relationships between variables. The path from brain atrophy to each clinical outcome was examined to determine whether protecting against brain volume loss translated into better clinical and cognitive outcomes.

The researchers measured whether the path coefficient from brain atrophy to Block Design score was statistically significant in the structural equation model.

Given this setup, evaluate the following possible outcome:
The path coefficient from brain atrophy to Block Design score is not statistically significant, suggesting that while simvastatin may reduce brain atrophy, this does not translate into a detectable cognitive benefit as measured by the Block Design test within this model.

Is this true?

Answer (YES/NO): NO